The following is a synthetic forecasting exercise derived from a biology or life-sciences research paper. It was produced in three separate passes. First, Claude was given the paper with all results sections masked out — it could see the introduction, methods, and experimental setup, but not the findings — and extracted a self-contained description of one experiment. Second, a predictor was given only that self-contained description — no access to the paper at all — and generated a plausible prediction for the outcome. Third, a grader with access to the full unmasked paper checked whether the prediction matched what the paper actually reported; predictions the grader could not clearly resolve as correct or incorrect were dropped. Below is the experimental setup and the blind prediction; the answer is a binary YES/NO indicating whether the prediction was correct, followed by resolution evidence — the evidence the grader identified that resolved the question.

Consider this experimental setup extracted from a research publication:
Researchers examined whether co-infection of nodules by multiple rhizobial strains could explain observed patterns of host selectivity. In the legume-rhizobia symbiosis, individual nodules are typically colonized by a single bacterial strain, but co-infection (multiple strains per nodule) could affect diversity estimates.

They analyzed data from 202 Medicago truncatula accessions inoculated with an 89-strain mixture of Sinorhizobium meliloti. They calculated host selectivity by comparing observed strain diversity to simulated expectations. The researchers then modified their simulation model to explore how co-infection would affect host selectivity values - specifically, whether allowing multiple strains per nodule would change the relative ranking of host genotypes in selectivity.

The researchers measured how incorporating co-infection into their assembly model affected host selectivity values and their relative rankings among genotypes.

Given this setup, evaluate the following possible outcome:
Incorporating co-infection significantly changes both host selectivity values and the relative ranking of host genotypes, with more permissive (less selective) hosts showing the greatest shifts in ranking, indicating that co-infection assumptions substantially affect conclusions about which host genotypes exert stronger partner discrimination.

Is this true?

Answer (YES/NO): NO